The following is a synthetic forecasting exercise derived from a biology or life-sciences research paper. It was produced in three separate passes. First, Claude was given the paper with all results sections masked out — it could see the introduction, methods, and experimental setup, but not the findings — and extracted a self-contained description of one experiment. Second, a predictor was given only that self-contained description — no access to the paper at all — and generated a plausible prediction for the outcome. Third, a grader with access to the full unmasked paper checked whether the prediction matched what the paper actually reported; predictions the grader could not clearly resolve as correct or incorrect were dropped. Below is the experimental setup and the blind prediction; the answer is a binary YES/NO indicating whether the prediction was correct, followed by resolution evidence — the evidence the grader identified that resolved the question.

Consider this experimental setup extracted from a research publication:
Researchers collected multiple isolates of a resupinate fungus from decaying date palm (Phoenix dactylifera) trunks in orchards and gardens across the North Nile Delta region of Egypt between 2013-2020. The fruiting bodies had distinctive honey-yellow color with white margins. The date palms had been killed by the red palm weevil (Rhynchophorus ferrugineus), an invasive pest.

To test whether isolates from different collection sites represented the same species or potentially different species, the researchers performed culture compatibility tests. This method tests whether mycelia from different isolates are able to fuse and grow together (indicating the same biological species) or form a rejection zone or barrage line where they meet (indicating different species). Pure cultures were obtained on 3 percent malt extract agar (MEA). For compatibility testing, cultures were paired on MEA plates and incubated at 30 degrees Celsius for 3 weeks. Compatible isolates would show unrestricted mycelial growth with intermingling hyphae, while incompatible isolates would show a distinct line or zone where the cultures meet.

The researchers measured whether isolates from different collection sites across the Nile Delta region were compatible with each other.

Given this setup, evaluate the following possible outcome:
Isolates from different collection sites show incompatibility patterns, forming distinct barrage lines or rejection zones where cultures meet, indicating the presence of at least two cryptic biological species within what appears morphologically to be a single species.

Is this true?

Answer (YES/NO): NO